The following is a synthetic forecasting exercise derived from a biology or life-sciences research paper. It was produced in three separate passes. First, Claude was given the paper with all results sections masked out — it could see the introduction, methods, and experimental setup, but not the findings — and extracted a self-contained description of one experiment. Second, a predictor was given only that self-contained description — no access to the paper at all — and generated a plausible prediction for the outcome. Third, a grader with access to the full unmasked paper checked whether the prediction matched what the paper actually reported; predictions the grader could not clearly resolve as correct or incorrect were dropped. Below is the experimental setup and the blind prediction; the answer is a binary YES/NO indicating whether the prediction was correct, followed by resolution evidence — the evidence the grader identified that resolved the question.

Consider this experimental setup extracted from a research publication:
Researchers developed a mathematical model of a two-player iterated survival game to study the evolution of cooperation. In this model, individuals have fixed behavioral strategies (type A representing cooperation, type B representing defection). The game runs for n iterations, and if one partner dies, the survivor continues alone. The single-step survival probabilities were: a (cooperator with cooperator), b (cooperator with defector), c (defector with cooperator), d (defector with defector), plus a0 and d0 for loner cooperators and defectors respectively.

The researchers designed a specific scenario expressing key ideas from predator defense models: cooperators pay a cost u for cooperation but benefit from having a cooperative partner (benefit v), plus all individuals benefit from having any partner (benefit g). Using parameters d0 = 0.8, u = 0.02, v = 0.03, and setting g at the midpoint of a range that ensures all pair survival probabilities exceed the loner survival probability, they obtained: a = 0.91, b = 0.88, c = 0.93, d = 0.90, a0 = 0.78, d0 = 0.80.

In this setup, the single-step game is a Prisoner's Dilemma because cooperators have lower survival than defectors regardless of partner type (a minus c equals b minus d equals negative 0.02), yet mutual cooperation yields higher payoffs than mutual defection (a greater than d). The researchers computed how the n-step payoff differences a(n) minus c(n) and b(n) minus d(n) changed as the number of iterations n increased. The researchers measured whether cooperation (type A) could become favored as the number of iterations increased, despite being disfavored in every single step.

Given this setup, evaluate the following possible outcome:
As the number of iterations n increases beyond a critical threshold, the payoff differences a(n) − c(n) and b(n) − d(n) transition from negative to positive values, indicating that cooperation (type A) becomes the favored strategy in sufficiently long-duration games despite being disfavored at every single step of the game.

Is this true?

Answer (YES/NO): YES